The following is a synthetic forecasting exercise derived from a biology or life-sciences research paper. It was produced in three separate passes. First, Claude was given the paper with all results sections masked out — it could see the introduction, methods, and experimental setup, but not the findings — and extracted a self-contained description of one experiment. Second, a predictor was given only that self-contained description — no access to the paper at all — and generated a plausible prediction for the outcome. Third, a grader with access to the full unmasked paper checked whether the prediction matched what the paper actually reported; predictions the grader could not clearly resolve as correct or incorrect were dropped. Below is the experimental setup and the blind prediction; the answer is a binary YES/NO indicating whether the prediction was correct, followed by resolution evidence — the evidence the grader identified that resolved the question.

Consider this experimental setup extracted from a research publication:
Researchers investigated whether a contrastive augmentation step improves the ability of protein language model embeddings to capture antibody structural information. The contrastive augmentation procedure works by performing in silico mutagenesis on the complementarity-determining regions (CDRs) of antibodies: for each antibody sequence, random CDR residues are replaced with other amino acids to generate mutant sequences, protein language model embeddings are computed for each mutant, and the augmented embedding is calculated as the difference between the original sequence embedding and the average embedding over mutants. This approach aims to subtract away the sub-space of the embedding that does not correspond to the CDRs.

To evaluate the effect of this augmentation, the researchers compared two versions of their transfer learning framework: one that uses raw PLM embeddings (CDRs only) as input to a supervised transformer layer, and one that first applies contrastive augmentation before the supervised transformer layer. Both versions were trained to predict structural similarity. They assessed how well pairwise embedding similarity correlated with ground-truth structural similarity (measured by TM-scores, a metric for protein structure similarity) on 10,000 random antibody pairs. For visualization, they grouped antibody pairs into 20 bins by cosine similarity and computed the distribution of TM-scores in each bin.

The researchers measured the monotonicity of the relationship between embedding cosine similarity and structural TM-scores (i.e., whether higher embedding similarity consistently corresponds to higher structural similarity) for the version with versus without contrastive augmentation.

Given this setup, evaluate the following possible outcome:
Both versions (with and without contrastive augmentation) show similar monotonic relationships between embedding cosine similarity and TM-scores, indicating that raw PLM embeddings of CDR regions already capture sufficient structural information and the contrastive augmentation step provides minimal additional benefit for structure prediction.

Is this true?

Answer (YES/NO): NO